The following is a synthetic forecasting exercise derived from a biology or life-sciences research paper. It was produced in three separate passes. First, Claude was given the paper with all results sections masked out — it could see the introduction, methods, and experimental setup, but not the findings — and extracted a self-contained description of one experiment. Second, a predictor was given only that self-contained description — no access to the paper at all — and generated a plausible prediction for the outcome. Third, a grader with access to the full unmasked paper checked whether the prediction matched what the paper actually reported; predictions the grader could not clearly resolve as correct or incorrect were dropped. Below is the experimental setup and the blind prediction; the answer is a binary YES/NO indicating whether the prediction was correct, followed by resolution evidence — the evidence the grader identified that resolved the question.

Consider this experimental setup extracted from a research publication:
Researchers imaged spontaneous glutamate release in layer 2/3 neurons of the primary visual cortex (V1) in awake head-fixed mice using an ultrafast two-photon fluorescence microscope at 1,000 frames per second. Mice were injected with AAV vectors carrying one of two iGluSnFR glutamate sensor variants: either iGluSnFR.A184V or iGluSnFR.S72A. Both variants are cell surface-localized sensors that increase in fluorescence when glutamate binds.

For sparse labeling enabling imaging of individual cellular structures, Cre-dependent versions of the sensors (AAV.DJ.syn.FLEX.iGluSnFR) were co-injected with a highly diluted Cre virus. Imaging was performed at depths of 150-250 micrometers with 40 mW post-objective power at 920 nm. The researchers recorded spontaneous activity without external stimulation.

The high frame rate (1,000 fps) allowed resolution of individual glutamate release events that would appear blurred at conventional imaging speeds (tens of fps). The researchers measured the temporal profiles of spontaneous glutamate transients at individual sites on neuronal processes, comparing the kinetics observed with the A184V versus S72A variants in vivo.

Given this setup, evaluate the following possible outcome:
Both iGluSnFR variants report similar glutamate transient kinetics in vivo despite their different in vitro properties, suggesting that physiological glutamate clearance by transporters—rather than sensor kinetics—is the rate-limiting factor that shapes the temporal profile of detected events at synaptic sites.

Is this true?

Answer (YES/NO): NO